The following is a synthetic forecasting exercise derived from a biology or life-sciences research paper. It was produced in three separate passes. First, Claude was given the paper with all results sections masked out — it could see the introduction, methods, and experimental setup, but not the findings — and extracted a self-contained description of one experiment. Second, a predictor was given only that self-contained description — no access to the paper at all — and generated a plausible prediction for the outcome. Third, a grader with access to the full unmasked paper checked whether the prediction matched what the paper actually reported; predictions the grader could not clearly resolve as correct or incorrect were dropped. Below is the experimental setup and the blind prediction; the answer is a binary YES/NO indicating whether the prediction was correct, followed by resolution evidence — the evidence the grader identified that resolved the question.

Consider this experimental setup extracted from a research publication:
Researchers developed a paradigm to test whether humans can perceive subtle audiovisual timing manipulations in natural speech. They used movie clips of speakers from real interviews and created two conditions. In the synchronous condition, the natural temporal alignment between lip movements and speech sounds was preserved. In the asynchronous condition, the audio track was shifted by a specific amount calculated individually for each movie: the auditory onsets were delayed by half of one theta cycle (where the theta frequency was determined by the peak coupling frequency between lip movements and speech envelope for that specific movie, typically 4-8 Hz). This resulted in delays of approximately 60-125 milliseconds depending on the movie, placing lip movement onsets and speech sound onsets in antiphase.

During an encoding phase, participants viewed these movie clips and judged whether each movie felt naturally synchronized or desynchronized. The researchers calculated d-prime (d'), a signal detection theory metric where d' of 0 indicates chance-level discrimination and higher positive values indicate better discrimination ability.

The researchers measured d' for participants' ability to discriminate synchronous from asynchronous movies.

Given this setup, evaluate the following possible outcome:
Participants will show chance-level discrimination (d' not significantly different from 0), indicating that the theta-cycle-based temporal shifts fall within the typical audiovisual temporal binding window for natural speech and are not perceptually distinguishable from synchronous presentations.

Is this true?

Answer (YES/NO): NO